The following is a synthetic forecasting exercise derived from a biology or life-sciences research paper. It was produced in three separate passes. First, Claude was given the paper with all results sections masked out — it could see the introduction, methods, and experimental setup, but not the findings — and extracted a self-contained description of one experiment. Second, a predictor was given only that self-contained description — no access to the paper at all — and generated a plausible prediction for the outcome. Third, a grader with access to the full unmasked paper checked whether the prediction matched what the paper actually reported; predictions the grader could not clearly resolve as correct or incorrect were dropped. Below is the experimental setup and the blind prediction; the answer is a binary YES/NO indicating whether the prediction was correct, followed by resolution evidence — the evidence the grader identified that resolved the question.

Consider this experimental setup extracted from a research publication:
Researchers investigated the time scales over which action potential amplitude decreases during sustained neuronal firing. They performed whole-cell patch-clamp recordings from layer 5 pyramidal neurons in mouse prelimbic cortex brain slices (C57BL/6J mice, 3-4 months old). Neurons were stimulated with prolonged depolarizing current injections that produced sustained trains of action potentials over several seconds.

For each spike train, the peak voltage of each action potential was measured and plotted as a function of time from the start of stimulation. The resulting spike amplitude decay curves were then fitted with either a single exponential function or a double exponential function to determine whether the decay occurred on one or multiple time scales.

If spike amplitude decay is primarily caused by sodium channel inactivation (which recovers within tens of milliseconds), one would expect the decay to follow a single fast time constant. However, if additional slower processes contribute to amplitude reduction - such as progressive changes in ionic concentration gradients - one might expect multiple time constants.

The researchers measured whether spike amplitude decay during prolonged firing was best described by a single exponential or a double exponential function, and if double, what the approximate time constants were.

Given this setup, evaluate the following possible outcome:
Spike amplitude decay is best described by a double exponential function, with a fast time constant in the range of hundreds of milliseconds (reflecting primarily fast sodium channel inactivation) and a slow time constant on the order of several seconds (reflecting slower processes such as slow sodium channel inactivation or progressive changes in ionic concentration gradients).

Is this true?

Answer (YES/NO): NO